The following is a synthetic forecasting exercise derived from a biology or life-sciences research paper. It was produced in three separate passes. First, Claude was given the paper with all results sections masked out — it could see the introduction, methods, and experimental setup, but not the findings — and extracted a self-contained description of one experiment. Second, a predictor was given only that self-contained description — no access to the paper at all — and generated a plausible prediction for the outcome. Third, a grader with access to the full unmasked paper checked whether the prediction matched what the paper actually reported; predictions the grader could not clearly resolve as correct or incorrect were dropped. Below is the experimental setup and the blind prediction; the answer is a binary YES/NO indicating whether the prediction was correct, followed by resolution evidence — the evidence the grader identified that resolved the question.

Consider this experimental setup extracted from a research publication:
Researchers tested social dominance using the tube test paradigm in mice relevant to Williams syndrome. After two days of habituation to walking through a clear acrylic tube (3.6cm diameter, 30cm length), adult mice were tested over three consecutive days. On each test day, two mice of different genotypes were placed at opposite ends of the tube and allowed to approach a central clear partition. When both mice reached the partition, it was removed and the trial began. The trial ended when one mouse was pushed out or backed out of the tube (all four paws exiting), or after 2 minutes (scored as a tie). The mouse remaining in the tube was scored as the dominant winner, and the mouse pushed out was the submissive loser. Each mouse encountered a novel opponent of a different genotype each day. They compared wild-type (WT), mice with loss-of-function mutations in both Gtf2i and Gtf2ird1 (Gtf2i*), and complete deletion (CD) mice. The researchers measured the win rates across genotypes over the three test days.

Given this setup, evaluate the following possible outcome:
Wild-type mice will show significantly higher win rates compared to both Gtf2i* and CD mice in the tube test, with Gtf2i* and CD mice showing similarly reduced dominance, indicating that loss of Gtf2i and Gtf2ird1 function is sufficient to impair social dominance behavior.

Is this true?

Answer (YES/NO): NO